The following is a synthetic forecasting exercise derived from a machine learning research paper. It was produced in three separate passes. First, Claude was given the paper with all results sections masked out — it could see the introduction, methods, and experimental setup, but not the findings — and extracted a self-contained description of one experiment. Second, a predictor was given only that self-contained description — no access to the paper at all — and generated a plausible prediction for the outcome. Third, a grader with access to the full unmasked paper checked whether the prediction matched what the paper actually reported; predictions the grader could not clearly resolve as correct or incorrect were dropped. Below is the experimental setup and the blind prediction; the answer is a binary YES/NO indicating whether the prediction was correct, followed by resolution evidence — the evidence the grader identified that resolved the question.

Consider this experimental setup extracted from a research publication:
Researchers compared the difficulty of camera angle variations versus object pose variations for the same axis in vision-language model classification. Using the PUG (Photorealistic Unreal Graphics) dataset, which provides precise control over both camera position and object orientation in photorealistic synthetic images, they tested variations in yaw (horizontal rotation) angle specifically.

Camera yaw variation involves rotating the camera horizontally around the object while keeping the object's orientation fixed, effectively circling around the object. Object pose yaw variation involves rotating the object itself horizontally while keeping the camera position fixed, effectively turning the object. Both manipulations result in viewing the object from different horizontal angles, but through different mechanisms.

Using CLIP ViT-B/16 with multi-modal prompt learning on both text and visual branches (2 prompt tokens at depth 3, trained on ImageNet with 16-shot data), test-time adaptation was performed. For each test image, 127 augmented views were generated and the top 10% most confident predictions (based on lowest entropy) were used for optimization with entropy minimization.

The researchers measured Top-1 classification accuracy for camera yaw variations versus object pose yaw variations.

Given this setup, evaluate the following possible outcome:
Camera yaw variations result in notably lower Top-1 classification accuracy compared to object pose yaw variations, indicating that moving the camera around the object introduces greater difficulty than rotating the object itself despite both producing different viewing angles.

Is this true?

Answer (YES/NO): NO